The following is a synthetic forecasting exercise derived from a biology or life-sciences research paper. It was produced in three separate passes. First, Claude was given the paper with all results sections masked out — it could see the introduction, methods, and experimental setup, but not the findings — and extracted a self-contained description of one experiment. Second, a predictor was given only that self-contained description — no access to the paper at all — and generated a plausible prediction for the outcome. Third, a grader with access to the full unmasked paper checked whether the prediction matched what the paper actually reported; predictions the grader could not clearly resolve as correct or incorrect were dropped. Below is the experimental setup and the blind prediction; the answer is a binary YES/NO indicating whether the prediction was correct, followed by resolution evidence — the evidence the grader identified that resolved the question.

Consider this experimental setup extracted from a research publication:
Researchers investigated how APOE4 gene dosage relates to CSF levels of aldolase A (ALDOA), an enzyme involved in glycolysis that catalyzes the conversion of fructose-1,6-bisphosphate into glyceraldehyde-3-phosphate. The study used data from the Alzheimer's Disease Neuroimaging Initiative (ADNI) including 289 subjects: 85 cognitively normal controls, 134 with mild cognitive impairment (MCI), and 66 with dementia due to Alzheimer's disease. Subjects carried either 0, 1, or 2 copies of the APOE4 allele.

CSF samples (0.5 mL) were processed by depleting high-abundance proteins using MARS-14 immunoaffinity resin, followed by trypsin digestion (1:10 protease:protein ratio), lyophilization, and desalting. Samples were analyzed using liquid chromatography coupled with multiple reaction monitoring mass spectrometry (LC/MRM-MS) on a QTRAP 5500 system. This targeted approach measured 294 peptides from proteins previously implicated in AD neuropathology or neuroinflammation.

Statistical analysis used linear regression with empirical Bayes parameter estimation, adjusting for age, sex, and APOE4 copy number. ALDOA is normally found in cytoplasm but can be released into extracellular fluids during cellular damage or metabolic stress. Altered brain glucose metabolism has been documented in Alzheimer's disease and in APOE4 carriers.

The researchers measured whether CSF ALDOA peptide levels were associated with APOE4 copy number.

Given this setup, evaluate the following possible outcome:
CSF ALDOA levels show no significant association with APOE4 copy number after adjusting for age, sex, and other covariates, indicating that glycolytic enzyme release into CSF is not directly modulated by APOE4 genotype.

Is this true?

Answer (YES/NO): NO